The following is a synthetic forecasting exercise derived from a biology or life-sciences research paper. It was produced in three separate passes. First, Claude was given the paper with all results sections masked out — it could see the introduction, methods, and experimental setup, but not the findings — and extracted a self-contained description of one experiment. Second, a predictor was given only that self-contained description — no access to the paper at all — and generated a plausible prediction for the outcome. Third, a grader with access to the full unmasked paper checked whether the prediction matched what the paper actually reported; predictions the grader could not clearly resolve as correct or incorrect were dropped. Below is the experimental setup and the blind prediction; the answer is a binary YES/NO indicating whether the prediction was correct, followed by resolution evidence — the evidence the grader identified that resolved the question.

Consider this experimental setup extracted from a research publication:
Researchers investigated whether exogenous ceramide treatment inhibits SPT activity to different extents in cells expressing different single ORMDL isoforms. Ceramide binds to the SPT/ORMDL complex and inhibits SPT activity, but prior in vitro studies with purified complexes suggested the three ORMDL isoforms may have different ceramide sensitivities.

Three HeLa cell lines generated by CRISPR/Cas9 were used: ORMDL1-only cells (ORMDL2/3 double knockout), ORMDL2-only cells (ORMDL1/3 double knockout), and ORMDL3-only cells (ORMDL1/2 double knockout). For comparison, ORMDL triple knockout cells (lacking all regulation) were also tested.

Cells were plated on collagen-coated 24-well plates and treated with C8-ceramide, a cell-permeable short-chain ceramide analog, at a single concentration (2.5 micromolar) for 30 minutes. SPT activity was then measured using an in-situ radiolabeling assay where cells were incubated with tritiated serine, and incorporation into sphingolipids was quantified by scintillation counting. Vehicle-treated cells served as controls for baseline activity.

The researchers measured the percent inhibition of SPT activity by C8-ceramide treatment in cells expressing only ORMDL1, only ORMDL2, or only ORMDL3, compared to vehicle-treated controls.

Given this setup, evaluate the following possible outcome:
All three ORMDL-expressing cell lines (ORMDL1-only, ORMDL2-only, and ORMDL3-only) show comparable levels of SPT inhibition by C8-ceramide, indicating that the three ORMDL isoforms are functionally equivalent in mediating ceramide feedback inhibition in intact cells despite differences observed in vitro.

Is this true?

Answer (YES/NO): NO